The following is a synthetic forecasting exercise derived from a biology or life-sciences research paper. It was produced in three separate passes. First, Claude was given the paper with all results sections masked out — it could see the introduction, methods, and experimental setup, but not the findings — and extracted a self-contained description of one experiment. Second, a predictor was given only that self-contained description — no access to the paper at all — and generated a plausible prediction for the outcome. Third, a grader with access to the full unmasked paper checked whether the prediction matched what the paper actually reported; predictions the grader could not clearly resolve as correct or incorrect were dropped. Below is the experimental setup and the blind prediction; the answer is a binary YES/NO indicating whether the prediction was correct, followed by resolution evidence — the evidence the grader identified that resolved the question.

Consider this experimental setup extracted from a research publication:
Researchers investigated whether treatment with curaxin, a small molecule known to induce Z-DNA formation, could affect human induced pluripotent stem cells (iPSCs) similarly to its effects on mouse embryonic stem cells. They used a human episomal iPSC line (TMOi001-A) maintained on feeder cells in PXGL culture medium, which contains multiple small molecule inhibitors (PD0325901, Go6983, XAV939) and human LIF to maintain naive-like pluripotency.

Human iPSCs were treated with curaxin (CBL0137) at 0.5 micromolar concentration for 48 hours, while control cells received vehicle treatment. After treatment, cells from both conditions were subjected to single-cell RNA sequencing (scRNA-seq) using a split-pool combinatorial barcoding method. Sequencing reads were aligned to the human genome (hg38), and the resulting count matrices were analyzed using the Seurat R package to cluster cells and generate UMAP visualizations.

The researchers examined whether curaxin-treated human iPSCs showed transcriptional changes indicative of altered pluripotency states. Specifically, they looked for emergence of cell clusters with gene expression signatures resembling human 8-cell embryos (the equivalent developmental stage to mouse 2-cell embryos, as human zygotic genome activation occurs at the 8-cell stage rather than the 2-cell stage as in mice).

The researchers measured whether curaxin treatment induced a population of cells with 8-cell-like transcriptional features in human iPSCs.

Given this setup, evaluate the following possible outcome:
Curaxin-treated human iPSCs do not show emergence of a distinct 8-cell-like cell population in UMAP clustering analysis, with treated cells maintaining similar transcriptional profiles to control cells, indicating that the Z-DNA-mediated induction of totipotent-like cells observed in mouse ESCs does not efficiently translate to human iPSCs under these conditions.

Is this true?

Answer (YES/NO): NO